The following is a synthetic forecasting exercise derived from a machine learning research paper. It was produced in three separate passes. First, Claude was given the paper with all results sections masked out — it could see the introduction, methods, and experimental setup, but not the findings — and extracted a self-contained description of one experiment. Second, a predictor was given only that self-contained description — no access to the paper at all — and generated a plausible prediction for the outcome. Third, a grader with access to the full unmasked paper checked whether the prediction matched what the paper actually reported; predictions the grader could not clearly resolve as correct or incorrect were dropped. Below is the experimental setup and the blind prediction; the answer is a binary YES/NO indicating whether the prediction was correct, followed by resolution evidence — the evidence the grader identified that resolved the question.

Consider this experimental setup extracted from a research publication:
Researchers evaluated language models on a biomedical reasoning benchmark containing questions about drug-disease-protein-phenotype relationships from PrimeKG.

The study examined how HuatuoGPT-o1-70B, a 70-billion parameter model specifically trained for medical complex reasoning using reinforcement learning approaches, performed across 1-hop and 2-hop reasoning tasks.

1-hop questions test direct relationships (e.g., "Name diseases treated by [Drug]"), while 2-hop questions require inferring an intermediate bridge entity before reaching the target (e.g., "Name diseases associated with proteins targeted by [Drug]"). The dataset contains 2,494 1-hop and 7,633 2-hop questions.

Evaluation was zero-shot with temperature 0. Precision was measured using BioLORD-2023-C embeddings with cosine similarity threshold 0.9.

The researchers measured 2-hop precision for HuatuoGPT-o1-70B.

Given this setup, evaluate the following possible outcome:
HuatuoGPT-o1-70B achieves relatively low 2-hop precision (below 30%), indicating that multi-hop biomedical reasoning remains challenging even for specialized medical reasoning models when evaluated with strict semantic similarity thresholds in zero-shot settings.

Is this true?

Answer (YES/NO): YES